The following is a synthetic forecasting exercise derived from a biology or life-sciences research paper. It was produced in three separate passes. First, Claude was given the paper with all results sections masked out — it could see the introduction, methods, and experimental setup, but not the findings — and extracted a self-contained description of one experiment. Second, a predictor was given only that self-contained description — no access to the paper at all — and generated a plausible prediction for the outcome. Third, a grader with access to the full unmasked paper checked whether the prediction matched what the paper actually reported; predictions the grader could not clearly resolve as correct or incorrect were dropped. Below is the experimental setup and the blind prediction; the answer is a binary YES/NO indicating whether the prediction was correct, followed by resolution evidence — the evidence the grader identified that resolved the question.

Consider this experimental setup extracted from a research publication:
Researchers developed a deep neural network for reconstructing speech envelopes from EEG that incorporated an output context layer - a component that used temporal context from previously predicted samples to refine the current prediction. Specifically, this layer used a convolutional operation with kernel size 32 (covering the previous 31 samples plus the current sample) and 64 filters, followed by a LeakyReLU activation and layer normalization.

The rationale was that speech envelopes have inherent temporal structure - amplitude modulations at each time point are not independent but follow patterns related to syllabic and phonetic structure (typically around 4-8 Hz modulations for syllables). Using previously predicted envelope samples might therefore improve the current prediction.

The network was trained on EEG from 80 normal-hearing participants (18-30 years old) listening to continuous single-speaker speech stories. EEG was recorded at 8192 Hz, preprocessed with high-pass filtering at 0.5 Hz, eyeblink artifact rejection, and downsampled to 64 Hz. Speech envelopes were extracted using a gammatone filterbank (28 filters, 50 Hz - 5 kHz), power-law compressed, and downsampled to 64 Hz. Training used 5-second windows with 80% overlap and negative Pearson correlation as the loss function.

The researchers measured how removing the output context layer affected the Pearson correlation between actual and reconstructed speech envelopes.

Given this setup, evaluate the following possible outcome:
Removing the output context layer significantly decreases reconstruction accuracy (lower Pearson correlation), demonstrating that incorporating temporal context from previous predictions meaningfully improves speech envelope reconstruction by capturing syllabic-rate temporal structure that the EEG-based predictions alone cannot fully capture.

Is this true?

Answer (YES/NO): YES